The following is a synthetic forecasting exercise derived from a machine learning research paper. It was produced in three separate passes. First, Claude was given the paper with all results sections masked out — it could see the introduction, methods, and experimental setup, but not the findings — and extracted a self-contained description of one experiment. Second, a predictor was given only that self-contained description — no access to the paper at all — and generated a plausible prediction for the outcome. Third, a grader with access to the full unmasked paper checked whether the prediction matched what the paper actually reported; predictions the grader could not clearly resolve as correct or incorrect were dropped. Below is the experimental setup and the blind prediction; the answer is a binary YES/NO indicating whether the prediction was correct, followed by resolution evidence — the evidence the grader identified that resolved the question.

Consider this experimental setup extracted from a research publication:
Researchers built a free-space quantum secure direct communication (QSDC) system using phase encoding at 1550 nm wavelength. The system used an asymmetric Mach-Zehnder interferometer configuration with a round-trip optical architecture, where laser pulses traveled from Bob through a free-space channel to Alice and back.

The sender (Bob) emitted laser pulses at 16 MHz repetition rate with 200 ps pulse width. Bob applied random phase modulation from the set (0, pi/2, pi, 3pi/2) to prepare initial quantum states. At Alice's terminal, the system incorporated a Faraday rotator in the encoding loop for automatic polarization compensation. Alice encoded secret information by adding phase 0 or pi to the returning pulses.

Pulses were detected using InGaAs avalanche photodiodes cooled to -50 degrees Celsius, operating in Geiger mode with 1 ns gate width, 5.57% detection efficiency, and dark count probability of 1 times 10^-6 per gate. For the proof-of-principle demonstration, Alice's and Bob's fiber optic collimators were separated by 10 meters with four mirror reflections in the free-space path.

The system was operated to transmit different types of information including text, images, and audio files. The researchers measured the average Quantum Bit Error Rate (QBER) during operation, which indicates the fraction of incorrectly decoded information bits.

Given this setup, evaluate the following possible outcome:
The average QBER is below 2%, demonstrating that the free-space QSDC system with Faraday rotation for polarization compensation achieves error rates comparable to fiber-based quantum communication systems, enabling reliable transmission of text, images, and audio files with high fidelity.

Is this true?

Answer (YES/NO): YES